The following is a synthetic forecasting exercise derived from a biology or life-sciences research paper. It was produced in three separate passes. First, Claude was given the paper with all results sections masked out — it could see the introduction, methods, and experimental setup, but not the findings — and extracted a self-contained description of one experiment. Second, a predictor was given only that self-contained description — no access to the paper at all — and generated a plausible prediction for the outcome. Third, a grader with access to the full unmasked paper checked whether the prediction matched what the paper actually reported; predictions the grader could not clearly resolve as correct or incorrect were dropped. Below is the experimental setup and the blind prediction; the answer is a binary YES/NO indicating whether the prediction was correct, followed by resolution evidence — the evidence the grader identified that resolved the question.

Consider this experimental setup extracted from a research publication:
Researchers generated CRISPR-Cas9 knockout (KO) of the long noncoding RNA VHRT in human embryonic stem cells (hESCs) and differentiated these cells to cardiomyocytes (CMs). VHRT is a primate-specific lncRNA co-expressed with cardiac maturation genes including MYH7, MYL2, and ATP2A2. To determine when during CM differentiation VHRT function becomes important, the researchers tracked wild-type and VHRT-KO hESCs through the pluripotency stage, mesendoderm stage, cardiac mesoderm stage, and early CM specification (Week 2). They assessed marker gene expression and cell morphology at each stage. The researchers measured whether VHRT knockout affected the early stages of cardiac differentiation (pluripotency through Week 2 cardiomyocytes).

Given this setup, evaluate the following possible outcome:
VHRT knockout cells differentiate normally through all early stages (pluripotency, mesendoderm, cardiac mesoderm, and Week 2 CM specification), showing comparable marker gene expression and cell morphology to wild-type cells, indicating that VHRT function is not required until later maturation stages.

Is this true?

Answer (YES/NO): NO